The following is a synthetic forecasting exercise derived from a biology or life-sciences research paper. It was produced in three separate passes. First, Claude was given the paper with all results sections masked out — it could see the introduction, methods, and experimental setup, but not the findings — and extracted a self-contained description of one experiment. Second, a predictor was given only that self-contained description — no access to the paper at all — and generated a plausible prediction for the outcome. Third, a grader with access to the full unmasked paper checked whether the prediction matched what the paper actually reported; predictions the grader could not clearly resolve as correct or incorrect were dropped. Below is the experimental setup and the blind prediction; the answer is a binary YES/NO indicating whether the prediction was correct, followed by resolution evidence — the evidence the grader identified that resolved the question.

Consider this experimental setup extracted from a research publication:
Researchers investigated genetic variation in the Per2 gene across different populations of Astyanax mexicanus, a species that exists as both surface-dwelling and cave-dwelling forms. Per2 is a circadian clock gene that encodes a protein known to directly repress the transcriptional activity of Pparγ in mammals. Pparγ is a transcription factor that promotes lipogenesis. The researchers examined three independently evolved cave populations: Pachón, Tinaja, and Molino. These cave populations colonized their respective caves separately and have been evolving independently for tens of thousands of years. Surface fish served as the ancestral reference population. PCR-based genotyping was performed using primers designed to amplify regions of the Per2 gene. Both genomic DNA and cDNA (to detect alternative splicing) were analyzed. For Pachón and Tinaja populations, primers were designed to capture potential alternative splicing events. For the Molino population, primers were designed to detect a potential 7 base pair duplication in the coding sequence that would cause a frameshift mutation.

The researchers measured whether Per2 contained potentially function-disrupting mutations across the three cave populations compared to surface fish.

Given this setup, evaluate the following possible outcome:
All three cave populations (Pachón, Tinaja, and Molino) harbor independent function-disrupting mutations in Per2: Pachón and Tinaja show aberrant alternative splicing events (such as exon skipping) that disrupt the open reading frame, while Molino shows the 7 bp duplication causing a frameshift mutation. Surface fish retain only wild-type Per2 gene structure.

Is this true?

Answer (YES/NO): NO